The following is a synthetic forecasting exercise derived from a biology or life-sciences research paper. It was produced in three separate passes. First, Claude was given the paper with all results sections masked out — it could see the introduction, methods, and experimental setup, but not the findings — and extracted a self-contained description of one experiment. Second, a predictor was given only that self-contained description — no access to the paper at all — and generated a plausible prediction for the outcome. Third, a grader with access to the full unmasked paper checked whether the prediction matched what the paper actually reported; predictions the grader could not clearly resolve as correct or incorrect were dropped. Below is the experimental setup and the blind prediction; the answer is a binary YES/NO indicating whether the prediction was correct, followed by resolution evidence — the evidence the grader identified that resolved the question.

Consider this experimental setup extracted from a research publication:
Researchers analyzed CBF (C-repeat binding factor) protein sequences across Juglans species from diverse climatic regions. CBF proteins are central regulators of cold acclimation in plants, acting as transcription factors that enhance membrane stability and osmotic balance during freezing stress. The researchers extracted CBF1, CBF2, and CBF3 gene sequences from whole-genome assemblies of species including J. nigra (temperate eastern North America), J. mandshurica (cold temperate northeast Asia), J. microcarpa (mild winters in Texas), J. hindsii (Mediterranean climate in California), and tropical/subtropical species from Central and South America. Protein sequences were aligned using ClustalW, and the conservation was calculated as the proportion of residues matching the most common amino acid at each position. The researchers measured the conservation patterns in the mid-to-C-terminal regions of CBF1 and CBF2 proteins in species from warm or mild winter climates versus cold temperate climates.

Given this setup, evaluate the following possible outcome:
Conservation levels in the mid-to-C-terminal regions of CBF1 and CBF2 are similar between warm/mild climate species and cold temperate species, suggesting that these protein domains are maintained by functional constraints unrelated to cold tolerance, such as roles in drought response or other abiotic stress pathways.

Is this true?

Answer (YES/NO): NO